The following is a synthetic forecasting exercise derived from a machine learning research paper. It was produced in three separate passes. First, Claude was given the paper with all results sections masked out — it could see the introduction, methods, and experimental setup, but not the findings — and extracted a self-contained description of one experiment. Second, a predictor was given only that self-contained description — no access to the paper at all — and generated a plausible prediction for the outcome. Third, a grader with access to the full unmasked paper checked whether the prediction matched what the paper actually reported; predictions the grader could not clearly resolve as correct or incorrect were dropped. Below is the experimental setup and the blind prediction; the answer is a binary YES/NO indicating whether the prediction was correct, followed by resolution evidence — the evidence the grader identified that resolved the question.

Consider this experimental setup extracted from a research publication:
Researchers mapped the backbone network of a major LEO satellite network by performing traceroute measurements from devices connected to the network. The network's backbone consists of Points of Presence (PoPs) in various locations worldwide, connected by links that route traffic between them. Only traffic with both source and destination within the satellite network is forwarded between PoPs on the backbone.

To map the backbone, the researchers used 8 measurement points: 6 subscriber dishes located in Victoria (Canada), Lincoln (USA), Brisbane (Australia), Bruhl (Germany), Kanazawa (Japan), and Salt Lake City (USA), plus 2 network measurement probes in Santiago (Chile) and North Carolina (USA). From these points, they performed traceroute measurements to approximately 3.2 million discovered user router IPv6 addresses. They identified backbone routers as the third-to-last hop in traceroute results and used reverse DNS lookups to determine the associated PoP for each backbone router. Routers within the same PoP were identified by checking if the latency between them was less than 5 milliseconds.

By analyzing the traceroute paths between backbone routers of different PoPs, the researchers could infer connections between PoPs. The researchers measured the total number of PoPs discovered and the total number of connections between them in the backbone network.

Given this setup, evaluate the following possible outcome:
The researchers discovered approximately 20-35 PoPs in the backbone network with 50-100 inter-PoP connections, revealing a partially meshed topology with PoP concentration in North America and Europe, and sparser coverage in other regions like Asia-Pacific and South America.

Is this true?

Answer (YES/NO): NO